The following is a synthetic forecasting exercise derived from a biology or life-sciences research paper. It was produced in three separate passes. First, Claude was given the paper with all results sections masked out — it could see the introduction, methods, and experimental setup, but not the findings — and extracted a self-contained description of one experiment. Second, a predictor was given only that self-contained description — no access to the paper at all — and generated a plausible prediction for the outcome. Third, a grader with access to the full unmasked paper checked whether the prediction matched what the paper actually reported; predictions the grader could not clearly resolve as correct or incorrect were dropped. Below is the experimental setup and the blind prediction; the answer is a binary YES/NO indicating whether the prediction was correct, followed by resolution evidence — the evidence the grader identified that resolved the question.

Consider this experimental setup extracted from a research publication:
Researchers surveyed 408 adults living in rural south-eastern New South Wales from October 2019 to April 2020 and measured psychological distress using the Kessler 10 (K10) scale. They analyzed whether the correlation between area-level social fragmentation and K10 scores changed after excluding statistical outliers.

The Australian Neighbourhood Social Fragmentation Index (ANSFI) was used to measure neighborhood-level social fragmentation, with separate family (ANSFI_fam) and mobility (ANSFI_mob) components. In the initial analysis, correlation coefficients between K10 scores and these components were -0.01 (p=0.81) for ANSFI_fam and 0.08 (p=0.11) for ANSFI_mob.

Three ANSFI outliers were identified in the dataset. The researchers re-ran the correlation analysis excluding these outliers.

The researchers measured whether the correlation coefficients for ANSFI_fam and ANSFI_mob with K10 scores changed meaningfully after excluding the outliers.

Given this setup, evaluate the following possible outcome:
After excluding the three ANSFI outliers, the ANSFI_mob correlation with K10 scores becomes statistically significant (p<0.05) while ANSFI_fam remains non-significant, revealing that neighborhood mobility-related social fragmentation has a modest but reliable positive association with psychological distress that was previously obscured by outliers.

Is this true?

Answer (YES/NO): NO